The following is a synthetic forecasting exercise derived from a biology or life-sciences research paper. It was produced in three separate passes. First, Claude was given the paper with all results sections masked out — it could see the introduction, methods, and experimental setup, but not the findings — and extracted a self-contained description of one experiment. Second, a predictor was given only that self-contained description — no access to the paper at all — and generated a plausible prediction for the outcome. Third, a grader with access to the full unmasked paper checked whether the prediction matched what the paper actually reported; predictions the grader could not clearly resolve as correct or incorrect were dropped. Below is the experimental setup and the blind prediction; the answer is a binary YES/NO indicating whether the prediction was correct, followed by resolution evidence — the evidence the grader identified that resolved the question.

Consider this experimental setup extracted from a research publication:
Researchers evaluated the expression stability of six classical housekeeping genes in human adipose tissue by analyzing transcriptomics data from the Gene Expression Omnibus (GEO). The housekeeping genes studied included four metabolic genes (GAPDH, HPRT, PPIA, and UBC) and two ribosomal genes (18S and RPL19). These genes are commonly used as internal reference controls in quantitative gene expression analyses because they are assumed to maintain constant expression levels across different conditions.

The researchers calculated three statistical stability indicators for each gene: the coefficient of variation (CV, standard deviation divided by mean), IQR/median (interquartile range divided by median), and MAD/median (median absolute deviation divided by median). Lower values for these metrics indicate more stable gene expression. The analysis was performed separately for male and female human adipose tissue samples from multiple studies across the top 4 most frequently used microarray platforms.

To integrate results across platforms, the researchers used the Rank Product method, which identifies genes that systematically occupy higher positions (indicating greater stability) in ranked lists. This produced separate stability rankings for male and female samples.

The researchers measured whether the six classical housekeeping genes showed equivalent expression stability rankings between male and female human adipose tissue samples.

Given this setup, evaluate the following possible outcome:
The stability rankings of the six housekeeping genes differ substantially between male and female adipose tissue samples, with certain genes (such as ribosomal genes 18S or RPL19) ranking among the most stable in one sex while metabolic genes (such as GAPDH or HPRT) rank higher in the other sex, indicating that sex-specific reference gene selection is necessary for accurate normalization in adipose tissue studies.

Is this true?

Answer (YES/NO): NO